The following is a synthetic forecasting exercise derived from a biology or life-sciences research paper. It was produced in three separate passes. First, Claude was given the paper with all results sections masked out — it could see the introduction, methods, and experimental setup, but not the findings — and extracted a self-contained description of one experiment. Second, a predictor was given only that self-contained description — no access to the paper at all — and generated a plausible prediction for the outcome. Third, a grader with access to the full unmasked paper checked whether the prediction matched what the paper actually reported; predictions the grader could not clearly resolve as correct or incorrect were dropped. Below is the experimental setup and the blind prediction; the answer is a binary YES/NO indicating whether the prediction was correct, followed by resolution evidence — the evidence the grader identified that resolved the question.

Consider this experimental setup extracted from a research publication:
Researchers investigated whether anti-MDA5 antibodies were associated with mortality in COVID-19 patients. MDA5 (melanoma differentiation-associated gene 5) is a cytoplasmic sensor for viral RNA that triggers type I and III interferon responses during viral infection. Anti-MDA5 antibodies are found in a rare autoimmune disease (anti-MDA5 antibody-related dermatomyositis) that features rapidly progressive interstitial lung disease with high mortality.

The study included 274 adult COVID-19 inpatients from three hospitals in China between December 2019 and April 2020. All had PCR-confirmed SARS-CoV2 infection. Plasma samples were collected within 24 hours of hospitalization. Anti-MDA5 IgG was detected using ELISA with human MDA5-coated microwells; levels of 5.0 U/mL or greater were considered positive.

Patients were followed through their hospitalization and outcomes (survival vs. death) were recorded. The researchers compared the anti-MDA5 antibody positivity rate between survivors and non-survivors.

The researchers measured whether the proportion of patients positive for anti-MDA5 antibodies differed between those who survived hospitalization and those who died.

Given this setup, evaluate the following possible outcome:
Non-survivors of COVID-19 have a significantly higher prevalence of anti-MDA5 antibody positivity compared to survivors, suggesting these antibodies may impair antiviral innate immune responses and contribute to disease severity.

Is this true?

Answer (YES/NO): YES